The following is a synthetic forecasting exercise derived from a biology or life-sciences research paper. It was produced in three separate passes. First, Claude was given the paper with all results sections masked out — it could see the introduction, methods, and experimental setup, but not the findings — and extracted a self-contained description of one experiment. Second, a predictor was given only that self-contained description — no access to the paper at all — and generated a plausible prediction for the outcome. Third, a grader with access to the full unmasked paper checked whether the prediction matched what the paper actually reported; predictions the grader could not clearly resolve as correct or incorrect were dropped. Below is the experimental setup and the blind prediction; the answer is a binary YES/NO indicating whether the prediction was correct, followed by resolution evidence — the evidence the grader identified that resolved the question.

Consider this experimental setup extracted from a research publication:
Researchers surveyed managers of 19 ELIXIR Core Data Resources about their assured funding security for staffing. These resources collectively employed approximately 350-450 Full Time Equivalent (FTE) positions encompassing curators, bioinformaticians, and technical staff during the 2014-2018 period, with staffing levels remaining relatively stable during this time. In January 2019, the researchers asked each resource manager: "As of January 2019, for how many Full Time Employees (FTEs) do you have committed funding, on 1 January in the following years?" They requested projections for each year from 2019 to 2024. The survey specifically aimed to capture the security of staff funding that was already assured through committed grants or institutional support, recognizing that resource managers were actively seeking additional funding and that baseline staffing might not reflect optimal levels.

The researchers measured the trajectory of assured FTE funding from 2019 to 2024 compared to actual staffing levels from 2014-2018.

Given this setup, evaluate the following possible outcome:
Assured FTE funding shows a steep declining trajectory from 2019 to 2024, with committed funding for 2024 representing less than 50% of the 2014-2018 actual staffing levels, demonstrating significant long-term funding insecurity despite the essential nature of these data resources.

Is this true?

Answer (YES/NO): YES